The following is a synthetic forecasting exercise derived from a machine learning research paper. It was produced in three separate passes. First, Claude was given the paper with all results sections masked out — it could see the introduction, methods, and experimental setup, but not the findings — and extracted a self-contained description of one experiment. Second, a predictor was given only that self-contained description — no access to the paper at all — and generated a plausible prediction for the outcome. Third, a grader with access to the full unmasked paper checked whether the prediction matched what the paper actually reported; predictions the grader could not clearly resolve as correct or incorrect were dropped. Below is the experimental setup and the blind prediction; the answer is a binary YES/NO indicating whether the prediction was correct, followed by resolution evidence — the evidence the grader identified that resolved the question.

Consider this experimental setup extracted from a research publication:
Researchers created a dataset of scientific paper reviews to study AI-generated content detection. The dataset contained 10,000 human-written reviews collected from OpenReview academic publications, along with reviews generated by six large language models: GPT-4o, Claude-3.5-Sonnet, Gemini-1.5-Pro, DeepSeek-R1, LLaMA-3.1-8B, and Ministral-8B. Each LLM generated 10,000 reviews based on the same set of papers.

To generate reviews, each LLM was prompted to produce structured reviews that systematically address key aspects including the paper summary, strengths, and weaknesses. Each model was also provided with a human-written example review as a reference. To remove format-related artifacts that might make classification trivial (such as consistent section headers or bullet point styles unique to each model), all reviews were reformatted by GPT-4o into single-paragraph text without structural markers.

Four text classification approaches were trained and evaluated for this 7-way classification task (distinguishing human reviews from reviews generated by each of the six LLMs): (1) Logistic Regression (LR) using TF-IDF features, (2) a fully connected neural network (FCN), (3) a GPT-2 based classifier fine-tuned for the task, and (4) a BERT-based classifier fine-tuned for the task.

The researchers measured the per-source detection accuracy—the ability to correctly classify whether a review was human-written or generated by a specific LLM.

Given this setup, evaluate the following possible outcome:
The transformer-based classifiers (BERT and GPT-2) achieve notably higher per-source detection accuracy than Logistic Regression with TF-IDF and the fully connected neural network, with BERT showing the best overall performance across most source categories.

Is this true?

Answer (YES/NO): NO